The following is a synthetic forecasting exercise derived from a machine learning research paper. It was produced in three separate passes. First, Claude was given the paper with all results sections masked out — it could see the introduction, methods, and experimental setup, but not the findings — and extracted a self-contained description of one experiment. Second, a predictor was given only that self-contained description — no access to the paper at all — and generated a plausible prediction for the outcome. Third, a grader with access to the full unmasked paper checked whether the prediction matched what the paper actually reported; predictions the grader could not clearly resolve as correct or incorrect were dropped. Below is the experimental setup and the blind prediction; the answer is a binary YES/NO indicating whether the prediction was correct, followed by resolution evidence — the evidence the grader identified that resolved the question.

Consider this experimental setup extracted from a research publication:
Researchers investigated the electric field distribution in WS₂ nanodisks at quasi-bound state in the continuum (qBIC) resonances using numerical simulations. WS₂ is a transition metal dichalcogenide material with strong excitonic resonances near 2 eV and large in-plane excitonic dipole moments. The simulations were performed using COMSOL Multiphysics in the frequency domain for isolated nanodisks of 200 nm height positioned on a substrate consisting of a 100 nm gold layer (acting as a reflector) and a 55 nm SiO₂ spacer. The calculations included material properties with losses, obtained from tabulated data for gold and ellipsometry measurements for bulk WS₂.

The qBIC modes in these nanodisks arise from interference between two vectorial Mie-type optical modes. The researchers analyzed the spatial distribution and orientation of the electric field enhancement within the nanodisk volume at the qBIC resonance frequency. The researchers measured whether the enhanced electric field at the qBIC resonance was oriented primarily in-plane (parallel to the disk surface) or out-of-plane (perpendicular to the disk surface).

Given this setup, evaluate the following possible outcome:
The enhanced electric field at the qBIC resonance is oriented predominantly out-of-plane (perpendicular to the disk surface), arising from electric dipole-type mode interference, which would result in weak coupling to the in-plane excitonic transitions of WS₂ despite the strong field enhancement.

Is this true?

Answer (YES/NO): NO